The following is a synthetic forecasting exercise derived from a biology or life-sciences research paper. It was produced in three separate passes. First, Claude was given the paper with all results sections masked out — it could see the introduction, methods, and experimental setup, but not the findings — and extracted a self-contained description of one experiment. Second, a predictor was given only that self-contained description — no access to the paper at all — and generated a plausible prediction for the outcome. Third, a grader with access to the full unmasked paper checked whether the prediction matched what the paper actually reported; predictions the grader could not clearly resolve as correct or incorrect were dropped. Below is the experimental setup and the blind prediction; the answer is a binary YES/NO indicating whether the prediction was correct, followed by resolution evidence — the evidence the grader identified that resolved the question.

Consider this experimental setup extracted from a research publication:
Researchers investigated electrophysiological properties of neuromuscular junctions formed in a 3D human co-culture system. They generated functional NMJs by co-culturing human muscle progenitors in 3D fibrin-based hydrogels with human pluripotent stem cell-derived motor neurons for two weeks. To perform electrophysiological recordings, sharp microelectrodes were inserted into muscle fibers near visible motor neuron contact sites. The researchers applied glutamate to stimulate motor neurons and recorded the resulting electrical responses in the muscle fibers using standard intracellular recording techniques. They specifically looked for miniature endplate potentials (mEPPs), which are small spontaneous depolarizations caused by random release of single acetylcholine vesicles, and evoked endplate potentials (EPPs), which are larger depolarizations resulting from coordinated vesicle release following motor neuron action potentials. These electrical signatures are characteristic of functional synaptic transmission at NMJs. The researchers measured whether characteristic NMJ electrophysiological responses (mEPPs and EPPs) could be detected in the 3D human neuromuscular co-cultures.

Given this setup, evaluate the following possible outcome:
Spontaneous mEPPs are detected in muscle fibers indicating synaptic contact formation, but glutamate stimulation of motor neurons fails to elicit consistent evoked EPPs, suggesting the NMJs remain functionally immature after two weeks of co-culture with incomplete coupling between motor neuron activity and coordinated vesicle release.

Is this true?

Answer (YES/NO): NO